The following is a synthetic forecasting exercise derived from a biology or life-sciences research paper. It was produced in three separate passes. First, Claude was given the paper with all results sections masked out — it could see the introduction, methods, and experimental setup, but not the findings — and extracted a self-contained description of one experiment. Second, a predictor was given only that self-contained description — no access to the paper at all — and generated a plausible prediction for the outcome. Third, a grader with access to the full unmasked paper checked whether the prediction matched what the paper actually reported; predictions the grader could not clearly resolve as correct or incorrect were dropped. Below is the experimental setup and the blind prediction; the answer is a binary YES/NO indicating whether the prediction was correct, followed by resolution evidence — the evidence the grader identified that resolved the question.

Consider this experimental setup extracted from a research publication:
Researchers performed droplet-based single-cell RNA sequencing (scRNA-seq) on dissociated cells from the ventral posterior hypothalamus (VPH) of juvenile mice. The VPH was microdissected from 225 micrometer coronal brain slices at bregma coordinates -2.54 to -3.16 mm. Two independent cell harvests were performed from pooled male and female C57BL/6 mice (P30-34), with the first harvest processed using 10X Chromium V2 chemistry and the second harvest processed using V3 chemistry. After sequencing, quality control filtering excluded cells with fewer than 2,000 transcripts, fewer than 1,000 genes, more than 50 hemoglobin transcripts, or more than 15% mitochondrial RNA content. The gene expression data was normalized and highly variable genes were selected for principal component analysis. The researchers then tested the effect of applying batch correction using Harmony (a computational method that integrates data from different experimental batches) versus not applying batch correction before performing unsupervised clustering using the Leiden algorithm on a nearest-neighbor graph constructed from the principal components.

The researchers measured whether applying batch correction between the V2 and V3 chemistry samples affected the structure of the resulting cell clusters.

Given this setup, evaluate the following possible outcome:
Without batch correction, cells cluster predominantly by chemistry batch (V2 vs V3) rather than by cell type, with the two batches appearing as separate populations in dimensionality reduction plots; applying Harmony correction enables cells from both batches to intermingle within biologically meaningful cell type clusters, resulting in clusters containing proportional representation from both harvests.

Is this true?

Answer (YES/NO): YES